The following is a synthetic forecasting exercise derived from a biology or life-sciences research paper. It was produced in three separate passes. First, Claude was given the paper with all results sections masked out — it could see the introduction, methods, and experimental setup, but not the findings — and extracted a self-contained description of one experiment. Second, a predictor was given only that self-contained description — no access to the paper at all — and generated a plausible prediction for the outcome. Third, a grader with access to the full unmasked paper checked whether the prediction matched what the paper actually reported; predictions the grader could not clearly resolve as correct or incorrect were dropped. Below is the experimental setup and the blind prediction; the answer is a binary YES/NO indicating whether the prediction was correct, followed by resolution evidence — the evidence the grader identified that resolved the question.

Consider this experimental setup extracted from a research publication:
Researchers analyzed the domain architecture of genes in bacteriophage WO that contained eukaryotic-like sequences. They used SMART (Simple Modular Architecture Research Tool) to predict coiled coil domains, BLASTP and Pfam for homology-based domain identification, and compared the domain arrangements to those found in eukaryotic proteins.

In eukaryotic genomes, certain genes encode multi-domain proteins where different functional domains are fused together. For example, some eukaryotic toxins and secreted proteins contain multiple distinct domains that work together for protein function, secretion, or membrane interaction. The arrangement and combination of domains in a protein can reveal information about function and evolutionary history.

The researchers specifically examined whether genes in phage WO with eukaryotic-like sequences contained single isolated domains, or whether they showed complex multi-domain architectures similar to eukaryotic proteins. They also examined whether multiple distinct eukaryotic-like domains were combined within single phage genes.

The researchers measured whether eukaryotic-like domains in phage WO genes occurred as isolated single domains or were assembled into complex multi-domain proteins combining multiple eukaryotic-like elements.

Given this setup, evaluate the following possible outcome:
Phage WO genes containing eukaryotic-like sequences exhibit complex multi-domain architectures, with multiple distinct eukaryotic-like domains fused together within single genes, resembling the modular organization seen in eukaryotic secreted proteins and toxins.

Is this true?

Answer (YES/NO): YES